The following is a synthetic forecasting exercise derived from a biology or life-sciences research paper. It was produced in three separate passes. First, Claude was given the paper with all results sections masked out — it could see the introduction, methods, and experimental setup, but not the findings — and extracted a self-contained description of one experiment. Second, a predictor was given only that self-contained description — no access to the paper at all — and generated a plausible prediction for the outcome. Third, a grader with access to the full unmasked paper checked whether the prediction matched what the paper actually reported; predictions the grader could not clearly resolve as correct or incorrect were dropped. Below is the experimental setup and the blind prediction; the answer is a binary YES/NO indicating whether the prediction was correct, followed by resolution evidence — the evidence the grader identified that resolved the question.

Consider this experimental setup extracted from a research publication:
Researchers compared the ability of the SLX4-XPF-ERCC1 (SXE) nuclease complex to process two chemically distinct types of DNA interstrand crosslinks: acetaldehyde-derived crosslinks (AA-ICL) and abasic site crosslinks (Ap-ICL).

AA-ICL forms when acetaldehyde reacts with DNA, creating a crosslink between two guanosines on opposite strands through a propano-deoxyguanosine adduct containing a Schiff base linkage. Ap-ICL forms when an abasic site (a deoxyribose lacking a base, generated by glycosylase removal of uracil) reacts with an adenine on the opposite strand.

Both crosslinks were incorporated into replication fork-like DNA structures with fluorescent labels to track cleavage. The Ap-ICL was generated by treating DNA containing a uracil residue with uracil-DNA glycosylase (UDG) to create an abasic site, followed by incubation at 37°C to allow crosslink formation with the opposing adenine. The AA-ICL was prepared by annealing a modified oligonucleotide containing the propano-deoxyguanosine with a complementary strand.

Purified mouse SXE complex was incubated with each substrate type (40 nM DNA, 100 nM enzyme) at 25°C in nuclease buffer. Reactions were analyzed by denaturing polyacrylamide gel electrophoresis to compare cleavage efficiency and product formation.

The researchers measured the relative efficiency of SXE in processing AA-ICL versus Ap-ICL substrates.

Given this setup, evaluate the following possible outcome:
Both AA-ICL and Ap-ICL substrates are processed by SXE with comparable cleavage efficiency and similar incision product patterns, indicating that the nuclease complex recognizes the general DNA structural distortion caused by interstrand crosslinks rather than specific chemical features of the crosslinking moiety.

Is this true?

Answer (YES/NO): YES